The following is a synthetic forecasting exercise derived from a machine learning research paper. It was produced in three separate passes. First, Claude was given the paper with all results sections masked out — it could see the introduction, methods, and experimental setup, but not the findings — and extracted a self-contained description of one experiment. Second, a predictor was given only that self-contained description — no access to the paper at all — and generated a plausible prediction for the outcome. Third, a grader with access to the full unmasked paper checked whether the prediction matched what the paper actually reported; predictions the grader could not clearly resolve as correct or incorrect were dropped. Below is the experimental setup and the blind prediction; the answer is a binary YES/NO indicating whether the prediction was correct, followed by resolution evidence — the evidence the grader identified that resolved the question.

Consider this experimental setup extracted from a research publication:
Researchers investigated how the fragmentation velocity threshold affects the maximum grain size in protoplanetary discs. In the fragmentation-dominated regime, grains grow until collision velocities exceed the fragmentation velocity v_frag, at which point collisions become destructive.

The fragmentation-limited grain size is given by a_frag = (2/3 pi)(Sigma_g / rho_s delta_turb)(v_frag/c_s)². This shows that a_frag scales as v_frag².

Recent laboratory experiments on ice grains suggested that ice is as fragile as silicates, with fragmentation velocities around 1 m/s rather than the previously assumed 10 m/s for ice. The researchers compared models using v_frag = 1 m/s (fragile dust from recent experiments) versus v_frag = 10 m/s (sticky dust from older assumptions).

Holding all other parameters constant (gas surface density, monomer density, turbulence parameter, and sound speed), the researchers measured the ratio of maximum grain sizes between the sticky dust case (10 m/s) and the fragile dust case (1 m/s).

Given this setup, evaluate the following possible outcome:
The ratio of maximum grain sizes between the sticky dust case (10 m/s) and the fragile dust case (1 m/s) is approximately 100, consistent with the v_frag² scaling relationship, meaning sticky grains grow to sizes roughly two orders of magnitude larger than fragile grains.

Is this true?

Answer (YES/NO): YES